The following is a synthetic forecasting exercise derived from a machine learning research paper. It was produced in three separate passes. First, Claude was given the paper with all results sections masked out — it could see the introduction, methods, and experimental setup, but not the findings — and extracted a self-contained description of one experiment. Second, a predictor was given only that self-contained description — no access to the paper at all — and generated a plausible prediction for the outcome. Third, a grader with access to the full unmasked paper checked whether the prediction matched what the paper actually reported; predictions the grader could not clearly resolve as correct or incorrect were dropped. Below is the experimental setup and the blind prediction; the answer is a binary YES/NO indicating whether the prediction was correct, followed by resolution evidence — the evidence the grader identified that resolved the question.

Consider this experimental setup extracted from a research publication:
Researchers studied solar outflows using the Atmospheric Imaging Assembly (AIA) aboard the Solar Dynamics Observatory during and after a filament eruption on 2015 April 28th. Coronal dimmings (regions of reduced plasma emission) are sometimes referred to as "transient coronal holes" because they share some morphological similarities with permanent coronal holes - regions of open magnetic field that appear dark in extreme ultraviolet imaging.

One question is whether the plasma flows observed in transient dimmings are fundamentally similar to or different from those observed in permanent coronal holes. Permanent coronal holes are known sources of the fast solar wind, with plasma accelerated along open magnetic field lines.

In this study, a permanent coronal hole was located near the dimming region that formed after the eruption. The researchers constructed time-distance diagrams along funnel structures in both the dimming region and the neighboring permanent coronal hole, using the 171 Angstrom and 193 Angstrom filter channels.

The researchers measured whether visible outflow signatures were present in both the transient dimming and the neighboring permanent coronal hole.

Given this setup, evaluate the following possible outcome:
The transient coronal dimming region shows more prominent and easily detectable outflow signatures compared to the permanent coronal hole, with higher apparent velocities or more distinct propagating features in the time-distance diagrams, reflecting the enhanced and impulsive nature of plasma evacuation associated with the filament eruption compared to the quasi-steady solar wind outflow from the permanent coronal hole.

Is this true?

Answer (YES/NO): NO